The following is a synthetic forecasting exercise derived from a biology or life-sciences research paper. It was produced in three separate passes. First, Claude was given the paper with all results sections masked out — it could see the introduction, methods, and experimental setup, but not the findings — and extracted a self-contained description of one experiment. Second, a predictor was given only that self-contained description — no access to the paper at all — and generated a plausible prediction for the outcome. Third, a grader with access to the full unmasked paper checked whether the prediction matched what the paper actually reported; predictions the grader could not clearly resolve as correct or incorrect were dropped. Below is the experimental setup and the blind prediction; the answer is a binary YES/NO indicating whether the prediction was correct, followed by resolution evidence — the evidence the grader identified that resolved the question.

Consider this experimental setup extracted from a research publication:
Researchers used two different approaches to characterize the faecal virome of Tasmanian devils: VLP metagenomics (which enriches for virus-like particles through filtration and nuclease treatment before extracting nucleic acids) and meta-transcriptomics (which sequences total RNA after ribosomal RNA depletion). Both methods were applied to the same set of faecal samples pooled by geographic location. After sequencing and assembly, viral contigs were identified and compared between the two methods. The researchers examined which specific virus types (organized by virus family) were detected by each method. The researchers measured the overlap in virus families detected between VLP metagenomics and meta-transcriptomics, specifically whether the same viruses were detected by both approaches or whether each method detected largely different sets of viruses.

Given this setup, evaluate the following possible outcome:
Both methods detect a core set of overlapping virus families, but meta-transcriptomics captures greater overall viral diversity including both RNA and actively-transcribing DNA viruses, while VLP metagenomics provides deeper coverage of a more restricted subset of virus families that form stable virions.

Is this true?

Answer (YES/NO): NO